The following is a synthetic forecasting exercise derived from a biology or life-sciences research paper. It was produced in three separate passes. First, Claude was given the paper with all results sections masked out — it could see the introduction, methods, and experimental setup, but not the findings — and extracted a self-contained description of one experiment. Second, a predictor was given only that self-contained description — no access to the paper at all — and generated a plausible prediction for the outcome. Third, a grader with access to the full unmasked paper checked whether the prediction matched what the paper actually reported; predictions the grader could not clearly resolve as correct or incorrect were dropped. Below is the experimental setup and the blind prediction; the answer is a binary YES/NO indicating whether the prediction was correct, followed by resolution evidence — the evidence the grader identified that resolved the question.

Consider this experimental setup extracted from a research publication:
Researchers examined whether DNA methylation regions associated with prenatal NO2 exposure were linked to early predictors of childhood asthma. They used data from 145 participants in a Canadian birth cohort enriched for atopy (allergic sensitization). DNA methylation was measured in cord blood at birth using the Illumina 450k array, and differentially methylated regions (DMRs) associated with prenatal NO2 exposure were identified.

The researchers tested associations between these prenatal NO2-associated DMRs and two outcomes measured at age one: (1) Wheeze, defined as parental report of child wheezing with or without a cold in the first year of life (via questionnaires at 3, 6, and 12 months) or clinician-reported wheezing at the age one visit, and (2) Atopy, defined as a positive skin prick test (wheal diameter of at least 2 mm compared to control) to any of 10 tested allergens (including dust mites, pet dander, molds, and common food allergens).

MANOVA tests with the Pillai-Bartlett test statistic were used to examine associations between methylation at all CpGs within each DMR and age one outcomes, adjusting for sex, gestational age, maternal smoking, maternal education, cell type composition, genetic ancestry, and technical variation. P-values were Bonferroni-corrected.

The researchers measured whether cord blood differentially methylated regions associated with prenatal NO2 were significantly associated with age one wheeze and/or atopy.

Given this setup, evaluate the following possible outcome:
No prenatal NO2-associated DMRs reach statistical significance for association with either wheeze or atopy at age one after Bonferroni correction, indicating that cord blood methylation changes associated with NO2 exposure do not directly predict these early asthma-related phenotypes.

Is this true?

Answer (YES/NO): NO